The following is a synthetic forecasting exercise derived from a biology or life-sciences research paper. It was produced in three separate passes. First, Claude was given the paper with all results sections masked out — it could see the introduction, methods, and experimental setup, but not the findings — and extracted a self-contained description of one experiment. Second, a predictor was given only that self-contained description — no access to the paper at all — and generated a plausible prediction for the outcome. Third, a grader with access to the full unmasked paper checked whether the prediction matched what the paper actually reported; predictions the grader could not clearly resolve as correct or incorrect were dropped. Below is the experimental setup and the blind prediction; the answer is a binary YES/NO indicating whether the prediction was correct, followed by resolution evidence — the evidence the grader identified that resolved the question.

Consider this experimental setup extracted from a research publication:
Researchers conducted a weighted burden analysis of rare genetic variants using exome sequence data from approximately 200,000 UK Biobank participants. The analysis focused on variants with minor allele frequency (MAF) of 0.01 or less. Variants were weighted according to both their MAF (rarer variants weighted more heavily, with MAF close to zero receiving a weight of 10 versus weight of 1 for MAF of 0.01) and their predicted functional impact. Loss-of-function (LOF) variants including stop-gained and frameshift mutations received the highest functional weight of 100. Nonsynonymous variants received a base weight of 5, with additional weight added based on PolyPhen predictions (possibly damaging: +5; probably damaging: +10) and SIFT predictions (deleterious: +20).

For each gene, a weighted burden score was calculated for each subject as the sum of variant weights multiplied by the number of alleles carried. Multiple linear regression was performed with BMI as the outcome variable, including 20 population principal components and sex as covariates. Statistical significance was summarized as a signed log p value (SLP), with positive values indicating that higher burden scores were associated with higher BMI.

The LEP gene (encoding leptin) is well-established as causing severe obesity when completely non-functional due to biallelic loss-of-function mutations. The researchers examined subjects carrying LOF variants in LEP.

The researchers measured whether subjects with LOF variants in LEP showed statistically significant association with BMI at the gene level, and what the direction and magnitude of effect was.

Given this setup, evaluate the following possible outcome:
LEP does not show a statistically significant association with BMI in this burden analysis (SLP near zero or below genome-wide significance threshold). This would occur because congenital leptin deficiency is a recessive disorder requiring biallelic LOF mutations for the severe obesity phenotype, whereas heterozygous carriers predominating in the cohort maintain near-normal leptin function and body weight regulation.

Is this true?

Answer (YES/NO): NO